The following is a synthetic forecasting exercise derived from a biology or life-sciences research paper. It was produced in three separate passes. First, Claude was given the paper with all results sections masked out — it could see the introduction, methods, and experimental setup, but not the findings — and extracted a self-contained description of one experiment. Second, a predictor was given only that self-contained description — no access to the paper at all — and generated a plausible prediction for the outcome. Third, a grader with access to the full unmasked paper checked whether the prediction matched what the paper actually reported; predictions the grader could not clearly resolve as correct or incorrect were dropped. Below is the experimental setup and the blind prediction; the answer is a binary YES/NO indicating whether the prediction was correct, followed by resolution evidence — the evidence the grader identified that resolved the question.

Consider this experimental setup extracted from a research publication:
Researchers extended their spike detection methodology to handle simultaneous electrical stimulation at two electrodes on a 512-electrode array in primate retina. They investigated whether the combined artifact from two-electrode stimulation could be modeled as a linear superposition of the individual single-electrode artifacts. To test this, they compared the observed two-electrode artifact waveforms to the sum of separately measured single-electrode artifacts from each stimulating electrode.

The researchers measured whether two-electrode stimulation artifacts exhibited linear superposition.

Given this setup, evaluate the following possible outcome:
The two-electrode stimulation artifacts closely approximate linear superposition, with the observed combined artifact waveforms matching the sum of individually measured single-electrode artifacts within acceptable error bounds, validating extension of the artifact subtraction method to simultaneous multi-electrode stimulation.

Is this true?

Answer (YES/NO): YES